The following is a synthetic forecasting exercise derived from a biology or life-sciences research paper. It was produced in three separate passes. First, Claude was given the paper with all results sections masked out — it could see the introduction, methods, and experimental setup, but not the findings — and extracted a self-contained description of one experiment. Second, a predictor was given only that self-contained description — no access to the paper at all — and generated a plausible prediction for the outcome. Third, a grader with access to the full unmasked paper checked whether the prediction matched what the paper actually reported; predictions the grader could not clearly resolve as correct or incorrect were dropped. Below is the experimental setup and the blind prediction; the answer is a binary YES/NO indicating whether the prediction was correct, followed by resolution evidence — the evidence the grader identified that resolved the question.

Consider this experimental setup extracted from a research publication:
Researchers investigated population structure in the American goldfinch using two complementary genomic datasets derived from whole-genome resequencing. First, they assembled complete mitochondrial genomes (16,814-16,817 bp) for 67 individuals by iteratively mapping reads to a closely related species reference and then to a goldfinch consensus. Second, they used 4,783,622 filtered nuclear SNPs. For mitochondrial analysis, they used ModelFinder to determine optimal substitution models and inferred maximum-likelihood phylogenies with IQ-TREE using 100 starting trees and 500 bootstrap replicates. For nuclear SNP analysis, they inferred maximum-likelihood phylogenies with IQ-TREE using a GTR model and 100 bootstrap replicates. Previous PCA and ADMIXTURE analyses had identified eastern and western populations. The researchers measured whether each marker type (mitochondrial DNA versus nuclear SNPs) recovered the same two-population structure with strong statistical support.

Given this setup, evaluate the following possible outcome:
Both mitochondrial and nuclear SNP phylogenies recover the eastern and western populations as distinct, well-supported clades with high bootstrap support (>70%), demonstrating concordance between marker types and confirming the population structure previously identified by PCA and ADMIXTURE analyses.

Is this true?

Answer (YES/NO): NO